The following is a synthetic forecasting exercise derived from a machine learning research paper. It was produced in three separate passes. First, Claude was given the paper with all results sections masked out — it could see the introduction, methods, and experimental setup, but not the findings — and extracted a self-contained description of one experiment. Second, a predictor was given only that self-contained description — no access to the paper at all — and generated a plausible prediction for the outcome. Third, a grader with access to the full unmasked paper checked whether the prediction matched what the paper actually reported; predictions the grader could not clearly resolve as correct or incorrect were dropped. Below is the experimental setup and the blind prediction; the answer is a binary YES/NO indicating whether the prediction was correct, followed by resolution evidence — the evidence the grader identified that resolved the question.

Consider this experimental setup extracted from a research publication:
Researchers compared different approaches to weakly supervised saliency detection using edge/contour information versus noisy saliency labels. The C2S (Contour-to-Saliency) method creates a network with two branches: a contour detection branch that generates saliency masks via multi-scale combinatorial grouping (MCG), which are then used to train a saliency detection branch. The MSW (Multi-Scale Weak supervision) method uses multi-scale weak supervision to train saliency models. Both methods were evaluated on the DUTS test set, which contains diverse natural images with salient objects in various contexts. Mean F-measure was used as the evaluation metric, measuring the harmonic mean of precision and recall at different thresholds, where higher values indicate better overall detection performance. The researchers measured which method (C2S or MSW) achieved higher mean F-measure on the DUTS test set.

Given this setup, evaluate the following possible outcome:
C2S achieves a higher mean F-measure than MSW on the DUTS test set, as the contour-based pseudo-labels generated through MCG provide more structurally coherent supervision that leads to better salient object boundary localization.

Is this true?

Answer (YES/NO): YES